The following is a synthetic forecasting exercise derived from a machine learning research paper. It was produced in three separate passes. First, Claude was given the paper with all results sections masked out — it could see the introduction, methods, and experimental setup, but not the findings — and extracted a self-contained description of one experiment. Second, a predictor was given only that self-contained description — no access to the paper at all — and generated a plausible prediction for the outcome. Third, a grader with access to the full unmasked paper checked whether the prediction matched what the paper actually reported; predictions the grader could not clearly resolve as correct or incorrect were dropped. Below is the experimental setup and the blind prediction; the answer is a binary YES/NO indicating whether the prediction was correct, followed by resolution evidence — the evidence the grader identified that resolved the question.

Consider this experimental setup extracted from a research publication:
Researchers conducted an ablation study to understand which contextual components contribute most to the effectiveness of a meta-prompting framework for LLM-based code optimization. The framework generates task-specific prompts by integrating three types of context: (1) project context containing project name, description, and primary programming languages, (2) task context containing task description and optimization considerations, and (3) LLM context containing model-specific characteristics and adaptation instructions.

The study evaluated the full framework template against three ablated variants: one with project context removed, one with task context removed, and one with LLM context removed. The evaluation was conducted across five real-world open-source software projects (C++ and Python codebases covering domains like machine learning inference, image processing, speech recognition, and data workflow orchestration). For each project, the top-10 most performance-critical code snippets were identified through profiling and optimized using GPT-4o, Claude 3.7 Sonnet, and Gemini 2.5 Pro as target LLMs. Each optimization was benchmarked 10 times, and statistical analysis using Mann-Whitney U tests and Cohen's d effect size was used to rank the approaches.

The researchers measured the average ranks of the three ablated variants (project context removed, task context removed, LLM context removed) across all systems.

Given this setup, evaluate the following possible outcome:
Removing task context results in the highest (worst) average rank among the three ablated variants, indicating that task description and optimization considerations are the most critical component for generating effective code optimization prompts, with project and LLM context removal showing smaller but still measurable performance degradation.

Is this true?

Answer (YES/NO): NO